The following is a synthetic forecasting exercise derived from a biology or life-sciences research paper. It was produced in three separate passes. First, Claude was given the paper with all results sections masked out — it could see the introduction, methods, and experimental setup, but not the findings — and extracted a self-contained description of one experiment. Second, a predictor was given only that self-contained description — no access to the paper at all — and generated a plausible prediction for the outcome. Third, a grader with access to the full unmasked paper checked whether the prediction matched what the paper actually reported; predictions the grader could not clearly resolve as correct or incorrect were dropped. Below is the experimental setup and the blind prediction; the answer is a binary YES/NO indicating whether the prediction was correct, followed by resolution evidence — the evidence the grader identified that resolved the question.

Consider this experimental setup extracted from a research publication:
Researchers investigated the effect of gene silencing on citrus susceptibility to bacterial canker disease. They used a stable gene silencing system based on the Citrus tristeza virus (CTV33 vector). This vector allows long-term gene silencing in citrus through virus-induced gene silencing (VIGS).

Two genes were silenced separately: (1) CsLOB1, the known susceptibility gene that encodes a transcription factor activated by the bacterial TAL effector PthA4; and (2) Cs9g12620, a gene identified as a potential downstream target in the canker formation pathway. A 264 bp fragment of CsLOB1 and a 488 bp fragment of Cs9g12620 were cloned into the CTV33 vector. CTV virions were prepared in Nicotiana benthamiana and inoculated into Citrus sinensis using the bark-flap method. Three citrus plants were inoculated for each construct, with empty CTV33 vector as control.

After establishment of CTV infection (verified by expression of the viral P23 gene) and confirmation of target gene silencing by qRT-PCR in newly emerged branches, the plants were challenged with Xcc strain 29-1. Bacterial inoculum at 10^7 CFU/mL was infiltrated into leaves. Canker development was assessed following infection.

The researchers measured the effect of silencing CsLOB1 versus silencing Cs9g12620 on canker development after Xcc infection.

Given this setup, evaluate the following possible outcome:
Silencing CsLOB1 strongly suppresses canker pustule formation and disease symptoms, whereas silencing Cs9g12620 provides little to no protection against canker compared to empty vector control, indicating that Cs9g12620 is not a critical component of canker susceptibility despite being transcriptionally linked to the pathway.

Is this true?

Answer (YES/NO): NO